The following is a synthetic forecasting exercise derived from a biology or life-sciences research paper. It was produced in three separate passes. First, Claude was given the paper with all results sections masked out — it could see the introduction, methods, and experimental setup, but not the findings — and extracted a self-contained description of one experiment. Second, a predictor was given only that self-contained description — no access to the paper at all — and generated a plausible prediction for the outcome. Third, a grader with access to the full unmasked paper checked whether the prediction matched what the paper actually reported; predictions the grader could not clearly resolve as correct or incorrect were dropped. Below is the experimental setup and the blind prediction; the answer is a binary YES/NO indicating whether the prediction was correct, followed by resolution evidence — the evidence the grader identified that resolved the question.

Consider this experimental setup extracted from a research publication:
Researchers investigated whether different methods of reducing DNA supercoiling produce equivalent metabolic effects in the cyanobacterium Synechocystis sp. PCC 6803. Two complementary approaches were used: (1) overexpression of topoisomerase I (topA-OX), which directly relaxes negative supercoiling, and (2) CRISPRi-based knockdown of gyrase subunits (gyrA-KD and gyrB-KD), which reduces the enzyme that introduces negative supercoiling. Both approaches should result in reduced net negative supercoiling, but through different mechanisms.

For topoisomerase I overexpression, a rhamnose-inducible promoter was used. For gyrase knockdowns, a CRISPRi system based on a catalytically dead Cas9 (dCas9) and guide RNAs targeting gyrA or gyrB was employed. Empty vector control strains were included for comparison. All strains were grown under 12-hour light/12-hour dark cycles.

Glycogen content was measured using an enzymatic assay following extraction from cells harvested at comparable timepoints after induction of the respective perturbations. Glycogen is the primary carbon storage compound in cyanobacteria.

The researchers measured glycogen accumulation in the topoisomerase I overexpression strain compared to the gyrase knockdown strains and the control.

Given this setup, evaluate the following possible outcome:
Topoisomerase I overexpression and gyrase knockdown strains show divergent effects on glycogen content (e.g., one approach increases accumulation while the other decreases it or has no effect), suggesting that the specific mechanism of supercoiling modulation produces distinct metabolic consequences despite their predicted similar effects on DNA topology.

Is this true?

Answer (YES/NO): YES